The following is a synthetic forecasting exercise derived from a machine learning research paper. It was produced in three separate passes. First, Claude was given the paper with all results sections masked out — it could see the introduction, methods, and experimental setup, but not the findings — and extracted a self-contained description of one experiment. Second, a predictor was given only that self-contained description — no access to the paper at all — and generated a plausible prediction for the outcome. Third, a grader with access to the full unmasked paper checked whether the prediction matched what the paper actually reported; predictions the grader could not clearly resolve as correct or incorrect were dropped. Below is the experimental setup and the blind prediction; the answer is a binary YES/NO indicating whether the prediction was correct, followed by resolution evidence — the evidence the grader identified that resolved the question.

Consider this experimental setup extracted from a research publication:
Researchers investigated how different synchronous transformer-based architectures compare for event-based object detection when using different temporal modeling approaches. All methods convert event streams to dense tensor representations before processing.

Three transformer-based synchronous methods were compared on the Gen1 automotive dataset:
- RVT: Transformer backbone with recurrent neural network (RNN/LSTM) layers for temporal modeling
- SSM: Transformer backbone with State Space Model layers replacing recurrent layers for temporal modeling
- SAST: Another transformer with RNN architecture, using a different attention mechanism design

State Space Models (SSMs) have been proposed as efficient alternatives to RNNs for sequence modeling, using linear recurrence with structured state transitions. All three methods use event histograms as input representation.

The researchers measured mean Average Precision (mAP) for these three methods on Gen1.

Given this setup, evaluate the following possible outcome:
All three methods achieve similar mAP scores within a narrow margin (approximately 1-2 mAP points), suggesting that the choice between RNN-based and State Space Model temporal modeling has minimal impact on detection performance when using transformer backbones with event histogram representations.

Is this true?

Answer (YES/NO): YES